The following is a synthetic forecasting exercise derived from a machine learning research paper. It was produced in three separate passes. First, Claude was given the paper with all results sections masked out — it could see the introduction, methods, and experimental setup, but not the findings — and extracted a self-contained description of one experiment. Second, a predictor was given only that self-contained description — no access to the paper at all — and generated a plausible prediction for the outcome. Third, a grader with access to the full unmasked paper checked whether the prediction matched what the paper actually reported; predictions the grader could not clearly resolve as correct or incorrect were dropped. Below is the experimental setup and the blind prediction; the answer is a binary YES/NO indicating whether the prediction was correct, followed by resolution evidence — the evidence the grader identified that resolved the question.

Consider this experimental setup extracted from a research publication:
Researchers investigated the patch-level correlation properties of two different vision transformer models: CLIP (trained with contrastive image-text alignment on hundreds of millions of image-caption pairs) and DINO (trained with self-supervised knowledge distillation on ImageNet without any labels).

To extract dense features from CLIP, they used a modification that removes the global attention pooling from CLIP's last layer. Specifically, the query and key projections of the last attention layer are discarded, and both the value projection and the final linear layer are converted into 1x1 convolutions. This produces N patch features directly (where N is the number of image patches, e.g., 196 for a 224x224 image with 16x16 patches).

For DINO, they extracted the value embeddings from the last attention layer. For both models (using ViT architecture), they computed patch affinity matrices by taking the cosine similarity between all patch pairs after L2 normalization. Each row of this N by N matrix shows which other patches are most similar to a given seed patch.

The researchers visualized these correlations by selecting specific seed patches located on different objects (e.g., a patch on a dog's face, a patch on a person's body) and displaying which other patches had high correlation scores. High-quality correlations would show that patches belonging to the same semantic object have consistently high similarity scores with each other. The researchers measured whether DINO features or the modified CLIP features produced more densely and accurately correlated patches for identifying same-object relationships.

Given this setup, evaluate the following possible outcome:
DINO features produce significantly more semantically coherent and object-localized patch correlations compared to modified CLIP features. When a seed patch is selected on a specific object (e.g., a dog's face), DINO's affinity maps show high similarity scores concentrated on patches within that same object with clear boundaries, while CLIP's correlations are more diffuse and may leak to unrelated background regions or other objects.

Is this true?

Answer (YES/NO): YES